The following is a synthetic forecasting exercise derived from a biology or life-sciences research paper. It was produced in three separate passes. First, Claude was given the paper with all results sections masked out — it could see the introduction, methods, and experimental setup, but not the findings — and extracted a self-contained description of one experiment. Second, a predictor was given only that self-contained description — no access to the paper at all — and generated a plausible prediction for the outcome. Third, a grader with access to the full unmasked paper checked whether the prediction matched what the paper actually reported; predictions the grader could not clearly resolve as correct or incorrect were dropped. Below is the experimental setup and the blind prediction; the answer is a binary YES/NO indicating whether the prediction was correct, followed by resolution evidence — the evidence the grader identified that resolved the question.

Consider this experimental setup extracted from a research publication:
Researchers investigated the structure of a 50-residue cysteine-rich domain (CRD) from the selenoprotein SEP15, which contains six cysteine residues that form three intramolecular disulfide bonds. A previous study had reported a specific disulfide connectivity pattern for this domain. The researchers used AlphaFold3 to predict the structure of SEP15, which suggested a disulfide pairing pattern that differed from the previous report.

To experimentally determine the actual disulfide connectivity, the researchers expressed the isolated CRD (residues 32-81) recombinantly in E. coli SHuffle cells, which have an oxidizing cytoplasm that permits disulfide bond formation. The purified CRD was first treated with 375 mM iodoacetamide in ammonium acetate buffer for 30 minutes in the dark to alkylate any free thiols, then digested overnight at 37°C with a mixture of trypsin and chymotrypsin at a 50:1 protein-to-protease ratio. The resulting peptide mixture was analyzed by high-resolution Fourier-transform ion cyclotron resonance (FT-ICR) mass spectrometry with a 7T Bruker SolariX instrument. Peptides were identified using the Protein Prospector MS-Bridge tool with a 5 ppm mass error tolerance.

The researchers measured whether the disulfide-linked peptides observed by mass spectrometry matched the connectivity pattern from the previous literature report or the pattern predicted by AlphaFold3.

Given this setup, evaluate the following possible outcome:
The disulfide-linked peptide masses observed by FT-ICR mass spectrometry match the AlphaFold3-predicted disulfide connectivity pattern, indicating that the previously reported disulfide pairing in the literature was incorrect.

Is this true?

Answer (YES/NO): YES